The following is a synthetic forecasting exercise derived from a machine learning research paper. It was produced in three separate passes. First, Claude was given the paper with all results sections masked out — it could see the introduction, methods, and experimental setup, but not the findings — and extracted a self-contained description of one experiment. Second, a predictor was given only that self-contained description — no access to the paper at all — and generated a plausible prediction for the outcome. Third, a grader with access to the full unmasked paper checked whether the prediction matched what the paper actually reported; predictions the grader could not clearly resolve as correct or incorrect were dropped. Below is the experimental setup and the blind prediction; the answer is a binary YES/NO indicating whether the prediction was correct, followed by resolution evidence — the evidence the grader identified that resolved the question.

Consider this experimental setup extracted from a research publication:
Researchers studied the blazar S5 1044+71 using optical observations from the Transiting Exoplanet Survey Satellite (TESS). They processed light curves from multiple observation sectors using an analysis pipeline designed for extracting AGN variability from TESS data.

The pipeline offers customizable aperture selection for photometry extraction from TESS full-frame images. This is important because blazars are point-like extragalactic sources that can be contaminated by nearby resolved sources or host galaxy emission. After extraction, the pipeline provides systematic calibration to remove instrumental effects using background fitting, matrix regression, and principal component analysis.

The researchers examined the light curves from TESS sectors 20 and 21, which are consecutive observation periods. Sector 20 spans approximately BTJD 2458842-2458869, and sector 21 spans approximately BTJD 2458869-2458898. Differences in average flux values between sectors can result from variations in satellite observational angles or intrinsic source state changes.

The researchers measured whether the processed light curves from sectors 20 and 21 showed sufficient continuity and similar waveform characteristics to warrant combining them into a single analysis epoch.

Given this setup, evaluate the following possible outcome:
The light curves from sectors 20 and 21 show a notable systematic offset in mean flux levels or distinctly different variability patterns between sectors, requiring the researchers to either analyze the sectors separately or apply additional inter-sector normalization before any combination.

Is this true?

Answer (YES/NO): NO